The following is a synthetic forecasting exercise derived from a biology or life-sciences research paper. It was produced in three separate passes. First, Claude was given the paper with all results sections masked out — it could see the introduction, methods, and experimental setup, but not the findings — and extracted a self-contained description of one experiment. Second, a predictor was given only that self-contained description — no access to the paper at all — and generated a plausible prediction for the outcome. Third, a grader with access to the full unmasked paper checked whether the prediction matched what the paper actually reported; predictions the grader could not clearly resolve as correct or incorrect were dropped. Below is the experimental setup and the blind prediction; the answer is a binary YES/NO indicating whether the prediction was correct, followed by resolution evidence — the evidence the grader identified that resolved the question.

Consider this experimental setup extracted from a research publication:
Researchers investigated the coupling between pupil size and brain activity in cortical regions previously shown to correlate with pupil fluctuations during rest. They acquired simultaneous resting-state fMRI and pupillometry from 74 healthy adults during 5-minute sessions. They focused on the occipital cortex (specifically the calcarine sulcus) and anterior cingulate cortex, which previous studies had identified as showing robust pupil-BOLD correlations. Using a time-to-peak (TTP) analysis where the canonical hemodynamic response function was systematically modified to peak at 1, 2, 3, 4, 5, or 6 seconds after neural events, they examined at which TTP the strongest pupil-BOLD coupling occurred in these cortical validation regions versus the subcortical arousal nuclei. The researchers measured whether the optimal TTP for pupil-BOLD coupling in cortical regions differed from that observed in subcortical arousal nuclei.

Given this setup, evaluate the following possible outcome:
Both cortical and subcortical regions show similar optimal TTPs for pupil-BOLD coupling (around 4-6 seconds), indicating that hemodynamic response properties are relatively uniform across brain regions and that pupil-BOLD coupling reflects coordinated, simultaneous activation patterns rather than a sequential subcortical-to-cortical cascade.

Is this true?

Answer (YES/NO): NO